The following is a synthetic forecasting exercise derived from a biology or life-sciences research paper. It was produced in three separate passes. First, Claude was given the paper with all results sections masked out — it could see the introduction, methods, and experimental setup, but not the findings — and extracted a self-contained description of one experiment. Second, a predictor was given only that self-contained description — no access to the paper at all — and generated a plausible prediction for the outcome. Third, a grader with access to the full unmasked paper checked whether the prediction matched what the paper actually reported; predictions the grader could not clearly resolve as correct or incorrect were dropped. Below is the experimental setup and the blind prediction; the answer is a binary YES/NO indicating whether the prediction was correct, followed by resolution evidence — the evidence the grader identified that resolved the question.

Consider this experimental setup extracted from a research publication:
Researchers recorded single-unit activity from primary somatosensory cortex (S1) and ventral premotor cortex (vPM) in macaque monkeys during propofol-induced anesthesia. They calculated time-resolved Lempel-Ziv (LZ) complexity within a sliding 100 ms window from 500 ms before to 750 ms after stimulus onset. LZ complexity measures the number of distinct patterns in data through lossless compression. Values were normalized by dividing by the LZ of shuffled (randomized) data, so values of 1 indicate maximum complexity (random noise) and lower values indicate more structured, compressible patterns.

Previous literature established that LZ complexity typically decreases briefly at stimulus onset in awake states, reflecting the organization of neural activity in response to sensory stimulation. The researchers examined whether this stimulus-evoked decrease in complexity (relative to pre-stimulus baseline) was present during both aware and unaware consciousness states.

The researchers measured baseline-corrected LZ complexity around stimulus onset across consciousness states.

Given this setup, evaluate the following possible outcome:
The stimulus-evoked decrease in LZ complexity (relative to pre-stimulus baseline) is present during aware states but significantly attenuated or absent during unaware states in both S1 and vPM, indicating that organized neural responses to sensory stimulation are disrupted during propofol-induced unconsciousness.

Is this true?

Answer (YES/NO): YES